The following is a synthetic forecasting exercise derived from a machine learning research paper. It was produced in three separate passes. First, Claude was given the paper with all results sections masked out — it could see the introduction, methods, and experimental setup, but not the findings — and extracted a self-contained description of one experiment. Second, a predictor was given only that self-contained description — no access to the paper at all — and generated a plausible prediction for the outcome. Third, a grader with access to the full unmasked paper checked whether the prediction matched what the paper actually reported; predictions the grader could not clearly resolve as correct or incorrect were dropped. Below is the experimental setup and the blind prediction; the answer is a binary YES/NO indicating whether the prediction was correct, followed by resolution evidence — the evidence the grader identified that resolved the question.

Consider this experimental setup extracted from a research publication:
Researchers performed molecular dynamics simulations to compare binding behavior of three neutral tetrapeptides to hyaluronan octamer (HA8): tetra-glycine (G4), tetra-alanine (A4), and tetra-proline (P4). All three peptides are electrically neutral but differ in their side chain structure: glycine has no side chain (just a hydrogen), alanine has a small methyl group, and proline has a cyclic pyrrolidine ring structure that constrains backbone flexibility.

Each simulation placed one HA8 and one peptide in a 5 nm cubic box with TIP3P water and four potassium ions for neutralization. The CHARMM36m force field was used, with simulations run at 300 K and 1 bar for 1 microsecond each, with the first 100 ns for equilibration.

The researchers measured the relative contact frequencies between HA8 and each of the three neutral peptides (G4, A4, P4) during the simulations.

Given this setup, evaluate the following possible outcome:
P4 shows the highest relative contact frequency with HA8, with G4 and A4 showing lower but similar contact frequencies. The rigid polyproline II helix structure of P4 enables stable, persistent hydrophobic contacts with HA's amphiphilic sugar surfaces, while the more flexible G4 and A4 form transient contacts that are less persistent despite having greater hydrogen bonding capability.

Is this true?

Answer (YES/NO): NO